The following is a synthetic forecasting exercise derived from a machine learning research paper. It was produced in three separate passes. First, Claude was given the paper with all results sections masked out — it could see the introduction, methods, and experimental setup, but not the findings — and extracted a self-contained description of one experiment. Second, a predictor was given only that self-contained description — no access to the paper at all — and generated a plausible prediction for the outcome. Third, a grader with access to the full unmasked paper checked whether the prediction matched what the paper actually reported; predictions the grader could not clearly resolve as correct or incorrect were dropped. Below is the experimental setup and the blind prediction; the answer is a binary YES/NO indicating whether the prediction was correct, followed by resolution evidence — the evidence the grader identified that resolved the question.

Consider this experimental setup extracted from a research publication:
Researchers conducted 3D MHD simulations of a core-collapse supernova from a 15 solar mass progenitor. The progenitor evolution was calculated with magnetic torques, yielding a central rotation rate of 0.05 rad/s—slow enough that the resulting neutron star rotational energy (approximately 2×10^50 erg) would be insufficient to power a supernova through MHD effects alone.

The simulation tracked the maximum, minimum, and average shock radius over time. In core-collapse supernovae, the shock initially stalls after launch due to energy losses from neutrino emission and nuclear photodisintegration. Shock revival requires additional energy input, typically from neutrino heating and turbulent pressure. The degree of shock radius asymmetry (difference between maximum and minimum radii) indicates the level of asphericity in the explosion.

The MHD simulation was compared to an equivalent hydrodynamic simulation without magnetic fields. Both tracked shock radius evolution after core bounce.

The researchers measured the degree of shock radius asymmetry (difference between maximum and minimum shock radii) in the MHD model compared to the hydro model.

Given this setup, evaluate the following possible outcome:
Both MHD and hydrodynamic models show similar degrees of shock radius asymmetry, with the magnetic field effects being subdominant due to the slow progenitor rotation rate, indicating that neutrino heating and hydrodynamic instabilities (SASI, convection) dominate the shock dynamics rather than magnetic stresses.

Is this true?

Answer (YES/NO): NO